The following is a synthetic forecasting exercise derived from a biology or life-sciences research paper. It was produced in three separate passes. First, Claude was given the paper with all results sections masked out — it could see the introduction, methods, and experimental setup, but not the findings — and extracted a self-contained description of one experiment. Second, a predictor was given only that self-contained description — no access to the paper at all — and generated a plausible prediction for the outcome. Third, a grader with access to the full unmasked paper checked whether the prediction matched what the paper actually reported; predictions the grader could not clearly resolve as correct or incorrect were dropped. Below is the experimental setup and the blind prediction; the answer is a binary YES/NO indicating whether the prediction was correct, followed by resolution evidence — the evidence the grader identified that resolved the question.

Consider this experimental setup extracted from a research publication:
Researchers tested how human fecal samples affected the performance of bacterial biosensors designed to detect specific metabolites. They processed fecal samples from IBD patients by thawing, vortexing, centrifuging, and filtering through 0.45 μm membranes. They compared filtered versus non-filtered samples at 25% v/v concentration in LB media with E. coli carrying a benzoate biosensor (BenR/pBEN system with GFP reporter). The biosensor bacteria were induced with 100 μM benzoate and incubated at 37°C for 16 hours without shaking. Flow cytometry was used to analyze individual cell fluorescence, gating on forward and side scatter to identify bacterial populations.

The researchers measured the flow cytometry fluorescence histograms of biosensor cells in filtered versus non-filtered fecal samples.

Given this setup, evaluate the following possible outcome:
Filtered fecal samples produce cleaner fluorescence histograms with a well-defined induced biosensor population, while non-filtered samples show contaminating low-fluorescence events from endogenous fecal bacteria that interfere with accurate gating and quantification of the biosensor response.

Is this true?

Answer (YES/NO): YES